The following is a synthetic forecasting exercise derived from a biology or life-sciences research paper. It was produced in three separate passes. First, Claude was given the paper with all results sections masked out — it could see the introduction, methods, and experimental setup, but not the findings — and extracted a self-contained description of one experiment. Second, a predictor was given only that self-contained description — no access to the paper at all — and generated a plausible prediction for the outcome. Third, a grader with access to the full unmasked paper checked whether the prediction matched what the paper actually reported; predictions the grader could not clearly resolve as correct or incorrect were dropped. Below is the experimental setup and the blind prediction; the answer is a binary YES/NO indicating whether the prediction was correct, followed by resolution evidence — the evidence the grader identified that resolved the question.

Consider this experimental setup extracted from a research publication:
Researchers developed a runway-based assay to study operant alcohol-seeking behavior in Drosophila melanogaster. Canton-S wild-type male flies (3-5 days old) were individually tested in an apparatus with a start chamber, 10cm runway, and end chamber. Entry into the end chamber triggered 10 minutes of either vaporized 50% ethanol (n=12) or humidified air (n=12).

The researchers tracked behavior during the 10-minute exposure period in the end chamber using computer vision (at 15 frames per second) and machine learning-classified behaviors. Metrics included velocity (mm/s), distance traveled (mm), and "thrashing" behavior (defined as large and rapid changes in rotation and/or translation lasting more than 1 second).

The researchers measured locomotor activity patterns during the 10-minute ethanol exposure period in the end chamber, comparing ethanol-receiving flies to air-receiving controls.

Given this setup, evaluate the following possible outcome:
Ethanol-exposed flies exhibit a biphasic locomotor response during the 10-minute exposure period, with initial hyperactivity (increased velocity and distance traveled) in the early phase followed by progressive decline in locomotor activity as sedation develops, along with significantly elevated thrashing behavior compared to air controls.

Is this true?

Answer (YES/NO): NO